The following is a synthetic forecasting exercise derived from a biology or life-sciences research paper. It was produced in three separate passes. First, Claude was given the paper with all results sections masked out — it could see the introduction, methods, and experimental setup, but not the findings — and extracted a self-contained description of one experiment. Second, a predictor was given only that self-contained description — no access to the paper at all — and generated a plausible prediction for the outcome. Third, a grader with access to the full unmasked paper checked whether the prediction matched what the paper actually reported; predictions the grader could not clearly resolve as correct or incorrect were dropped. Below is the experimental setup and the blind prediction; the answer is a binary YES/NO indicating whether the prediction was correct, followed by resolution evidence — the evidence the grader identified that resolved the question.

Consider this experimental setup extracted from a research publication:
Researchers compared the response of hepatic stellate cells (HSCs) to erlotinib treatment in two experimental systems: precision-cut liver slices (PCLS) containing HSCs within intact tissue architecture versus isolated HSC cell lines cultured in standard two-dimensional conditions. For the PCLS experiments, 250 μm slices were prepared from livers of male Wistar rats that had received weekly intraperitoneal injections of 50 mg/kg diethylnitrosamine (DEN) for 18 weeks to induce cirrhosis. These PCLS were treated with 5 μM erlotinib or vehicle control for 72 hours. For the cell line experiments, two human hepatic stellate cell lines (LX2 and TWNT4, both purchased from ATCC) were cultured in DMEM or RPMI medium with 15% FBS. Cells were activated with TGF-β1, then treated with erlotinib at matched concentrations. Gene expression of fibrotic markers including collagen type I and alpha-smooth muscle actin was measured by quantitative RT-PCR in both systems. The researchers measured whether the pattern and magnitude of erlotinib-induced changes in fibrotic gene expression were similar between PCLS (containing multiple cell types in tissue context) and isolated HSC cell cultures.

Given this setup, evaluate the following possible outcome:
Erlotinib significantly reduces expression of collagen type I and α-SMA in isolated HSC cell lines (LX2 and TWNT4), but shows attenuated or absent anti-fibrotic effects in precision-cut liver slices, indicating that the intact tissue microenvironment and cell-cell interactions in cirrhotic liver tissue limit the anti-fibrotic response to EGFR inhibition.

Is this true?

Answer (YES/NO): NO